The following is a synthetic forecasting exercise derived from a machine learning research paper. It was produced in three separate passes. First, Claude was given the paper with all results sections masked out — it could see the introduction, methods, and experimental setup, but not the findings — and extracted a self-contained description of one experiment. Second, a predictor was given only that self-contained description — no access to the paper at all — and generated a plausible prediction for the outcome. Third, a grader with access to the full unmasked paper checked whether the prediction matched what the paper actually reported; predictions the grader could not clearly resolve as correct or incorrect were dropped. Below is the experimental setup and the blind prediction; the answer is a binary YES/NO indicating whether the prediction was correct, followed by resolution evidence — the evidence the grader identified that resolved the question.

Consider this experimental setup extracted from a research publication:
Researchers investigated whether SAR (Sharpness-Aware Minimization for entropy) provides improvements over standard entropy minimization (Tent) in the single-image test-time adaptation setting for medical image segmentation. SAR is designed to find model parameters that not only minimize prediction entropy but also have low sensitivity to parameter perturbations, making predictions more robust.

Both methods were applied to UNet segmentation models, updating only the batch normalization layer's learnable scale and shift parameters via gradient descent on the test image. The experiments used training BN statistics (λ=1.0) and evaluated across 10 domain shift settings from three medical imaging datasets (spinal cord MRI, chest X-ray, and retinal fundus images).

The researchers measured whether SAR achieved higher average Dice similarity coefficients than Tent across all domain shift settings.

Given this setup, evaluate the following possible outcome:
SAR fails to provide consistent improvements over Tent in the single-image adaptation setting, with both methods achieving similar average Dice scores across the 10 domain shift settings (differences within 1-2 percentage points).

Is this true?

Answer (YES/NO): YES